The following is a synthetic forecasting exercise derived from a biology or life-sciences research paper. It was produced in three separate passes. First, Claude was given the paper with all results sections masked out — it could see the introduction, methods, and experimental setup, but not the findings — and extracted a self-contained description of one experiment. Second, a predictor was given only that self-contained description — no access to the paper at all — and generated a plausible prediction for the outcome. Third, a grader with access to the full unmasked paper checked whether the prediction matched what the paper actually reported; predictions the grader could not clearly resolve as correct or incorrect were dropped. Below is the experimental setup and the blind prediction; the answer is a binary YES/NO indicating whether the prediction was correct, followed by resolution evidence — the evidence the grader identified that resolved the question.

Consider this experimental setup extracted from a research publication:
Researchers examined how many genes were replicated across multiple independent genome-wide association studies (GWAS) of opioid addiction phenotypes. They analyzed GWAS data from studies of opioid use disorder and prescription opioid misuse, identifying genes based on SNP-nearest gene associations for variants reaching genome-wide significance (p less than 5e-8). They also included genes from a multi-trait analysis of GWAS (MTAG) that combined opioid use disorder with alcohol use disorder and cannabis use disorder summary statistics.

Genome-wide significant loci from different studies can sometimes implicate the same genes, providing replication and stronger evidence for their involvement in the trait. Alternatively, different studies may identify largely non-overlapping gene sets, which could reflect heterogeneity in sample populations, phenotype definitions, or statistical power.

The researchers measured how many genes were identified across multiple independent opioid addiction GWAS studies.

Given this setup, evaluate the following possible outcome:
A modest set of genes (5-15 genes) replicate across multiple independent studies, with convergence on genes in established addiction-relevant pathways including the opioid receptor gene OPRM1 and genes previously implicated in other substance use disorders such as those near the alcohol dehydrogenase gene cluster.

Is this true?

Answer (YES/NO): NO